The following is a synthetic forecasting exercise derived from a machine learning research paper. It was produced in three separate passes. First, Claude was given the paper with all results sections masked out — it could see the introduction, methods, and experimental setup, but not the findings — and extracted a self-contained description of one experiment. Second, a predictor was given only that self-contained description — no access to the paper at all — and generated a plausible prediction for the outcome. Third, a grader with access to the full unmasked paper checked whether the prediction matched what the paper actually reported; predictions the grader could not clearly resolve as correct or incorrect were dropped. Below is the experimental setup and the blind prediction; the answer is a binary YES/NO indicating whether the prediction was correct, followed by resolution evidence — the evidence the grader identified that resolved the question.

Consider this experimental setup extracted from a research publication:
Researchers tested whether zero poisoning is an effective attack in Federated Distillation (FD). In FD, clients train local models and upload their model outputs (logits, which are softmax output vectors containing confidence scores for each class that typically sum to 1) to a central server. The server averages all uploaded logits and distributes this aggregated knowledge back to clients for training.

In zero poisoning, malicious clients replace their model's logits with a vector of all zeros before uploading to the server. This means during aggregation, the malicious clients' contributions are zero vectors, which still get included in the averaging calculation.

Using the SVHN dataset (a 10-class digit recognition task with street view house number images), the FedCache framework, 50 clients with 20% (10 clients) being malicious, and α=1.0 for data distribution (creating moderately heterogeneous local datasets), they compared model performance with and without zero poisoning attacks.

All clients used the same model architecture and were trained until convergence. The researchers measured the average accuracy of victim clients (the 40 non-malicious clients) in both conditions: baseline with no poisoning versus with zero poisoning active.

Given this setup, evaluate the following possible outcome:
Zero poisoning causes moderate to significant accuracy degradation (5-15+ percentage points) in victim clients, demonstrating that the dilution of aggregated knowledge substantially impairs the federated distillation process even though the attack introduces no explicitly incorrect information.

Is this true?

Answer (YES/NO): NO